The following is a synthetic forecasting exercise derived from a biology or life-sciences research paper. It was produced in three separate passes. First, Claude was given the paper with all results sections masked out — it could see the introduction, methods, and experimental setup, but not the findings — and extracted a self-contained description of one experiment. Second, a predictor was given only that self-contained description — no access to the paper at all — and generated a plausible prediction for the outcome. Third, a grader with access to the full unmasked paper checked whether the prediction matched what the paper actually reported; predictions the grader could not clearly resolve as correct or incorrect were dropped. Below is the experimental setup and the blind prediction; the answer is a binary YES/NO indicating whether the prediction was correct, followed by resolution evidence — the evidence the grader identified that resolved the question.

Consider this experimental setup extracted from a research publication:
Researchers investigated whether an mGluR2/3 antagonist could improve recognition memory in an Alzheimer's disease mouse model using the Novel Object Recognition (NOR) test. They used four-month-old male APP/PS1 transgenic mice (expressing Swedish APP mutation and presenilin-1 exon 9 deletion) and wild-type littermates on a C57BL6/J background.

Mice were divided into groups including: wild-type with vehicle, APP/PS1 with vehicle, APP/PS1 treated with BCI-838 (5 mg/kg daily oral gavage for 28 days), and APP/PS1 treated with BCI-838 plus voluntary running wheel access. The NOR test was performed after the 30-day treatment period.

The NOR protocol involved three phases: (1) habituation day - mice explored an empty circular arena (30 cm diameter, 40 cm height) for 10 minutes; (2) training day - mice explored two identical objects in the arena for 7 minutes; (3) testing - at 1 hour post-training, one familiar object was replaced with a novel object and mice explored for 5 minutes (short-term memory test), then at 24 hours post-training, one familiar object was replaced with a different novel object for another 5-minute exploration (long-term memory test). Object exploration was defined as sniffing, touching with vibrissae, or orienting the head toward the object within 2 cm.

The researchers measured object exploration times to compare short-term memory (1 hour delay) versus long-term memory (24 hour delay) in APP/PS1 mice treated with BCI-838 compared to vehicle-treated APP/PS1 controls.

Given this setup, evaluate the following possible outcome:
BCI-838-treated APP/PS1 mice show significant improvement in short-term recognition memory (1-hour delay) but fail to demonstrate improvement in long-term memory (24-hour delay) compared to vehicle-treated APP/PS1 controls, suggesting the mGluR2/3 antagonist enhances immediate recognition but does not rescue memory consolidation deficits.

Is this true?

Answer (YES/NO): NO